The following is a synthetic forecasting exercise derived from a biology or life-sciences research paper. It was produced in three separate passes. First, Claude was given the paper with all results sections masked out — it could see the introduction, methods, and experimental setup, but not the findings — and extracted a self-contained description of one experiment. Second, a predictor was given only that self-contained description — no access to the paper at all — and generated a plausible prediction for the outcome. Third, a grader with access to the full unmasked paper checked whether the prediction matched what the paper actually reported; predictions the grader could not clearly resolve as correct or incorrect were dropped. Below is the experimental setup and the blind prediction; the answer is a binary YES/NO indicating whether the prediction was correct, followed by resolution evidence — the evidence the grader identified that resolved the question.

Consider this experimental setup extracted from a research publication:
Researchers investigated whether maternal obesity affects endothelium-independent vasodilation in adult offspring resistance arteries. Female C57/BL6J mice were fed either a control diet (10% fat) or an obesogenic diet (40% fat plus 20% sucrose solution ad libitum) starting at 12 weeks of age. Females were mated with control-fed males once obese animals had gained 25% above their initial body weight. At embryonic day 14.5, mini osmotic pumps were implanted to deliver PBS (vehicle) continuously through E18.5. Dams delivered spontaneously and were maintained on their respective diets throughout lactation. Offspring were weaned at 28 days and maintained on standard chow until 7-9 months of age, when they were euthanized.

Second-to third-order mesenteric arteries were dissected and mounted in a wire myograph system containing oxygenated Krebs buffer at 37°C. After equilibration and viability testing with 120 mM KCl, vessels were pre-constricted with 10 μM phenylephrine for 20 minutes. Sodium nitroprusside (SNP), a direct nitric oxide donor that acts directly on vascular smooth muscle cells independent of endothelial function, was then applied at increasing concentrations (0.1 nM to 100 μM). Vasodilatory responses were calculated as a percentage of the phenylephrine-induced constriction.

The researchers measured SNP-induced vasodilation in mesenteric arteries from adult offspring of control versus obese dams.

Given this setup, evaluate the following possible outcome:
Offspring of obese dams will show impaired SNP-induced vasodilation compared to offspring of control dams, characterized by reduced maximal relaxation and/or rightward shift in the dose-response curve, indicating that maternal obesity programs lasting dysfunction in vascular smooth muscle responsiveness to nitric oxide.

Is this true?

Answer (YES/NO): NO